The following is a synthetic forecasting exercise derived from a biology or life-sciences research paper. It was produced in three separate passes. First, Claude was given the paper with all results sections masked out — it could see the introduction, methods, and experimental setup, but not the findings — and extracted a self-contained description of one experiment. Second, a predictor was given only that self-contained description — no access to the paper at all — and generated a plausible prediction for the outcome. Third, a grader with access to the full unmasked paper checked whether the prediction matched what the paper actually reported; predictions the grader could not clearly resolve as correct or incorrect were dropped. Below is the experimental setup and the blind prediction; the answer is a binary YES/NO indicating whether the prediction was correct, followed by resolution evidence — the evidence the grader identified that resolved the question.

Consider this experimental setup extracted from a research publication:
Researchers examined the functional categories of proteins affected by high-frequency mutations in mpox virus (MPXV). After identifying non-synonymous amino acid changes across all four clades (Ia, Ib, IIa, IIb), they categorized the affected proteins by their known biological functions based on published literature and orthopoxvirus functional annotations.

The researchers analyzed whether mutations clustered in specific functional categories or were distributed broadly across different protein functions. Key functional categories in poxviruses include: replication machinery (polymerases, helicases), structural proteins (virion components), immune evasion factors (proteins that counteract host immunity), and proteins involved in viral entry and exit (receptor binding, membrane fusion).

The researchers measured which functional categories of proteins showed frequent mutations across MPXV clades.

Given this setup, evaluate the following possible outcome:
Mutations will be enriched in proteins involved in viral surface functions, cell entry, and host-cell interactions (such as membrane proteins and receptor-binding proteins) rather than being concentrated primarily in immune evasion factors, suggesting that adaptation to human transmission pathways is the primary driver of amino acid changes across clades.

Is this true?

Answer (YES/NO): NO